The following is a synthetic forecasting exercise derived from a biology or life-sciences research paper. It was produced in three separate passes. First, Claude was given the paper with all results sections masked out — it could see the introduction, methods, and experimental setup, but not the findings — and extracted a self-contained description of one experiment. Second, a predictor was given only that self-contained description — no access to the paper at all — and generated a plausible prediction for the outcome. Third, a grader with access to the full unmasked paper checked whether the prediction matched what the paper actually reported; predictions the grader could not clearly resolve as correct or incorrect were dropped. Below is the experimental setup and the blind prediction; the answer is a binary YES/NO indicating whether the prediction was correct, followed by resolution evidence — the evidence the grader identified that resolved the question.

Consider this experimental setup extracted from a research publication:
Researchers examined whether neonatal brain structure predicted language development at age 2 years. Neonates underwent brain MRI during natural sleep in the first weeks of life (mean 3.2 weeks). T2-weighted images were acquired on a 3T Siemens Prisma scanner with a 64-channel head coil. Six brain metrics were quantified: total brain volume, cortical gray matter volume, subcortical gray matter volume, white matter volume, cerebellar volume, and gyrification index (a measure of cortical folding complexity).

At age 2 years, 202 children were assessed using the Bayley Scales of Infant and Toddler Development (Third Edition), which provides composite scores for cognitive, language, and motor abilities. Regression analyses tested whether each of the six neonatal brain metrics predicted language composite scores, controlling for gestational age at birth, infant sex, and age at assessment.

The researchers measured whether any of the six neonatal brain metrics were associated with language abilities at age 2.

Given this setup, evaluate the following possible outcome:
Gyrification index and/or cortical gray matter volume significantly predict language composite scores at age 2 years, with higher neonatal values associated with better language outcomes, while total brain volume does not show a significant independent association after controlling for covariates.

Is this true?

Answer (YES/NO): NO